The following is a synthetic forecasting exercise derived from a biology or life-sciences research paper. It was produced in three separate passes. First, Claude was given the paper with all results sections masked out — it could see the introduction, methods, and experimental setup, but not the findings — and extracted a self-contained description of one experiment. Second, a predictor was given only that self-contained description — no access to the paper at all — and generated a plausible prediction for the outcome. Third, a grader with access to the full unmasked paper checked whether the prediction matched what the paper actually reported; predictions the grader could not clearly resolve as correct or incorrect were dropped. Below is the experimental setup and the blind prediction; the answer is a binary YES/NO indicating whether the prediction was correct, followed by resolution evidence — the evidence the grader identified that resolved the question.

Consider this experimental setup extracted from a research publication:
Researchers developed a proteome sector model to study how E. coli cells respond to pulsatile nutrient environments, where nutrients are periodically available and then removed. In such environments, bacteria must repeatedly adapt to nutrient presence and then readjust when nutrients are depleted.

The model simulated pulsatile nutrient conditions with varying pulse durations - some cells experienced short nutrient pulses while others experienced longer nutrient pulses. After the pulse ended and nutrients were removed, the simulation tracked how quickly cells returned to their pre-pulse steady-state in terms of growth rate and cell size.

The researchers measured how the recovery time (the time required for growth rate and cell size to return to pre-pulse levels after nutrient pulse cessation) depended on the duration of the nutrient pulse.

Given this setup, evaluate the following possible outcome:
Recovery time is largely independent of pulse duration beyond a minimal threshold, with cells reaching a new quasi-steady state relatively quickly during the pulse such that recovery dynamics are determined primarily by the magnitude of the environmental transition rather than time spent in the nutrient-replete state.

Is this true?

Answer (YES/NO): NO